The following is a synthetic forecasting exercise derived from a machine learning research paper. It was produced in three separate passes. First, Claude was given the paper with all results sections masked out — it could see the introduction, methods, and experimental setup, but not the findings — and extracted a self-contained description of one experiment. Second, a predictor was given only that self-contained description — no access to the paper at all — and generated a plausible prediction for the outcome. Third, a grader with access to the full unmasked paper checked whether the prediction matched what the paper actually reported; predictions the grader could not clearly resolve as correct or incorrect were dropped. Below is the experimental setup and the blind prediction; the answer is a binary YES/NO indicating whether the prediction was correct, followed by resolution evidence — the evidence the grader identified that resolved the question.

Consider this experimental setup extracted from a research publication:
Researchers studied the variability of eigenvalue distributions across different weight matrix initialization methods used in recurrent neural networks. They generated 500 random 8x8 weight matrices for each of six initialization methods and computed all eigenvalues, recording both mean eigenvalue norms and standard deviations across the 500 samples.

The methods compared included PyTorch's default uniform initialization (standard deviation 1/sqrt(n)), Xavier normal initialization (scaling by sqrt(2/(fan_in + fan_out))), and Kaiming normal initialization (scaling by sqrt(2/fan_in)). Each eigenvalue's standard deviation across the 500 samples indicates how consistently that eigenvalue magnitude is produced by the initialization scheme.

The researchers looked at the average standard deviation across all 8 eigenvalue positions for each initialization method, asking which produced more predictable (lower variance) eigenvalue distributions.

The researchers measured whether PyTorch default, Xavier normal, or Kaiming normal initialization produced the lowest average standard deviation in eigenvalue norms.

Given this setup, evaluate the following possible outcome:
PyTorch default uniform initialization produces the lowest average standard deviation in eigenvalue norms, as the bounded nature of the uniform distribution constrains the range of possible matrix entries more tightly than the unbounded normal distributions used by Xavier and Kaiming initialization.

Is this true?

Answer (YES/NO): YES